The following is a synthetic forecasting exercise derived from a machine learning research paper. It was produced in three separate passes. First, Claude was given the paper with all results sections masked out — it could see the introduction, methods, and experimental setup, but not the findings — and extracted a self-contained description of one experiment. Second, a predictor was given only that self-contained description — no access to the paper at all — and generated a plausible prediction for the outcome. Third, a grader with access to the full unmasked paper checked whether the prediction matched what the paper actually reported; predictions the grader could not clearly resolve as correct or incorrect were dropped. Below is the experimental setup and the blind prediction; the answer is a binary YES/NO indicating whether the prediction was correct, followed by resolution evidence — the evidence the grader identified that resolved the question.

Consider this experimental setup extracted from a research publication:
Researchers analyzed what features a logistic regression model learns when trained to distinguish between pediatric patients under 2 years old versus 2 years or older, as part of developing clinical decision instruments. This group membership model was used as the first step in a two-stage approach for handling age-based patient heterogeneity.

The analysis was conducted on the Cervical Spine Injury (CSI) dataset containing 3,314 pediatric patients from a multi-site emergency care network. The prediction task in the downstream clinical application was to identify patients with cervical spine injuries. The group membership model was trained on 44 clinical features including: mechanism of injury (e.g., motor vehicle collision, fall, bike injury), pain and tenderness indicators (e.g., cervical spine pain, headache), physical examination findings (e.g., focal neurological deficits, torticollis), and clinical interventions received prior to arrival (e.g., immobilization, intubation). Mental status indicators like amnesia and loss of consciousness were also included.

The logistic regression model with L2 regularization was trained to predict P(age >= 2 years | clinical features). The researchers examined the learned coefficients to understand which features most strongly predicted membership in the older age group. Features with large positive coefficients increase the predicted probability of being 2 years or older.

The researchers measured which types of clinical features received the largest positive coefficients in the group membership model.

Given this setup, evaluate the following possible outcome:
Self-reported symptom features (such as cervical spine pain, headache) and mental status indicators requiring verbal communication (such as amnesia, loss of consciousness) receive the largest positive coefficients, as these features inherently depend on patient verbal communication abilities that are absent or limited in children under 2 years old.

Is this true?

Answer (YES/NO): NO